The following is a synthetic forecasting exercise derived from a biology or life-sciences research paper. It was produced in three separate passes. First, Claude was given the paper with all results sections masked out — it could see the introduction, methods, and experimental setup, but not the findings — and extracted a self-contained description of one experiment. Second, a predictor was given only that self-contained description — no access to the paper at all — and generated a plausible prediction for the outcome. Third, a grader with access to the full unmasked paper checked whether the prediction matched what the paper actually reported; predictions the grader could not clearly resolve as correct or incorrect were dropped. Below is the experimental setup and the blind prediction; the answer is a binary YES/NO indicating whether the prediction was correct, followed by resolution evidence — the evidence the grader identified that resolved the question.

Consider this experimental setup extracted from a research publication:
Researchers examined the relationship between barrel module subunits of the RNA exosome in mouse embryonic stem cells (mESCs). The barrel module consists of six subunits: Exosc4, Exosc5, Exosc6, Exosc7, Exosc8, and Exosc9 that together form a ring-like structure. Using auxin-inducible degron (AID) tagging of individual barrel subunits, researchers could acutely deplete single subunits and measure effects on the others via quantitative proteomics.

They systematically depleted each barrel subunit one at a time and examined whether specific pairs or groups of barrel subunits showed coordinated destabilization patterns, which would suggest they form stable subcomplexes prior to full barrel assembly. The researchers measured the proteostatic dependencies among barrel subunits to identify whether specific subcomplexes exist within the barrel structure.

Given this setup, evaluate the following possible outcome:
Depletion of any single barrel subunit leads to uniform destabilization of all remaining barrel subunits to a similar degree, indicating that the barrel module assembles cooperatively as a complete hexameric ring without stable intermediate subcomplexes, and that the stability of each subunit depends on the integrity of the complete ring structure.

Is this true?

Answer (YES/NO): NO